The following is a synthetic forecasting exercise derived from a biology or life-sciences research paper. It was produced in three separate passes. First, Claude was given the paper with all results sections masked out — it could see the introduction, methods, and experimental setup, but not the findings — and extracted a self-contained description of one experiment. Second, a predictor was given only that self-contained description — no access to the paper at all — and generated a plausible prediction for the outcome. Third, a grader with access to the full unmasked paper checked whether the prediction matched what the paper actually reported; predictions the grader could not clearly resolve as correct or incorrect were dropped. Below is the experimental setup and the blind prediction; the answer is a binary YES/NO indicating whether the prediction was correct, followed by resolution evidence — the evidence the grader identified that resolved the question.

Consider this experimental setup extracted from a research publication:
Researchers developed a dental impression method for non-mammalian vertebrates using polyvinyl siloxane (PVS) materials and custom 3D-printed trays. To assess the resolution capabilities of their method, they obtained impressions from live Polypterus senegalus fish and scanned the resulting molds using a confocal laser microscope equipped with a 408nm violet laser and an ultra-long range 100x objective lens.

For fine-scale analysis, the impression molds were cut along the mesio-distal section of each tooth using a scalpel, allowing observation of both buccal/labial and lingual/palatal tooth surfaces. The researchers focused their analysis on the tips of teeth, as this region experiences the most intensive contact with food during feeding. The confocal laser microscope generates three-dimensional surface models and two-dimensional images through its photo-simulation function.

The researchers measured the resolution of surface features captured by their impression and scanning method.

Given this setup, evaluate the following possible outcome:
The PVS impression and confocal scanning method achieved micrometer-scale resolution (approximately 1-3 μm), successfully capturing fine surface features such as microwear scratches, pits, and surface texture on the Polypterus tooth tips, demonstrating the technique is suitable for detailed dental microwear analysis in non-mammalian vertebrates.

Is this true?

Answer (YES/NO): NO